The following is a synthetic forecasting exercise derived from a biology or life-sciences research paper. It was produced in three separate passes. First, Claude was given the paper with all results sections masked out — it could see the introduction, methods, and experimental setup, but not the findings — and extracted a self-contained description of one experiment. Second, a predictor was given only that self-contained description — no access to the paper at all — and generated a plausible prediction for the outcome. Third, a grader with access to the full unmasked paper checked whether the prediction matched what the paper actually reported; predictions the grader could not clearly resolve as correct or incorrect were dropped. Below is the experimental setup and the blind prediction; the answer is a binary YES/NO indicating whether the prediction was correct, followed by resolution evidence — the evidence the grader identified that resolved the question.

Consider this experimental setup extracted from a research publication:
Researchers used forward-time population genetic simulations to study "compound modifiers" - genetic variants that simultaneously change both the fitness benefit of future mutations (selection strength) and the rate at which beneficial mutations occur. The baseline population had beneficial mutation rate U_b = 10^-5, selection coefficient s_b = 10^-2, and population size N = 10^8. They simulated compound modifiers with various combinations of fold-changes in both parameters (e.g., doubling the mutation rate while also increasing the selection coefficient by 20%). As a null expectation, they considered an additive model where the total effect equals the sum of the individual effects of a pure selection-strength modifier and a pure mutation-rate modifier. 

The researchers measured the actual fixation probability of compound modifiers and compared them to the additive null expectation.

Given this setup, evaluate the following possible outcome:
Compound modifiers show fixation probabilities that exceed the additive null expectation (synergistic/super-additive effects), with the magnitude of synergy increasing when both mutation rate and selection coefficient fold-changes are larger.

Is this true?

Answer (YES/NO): NO